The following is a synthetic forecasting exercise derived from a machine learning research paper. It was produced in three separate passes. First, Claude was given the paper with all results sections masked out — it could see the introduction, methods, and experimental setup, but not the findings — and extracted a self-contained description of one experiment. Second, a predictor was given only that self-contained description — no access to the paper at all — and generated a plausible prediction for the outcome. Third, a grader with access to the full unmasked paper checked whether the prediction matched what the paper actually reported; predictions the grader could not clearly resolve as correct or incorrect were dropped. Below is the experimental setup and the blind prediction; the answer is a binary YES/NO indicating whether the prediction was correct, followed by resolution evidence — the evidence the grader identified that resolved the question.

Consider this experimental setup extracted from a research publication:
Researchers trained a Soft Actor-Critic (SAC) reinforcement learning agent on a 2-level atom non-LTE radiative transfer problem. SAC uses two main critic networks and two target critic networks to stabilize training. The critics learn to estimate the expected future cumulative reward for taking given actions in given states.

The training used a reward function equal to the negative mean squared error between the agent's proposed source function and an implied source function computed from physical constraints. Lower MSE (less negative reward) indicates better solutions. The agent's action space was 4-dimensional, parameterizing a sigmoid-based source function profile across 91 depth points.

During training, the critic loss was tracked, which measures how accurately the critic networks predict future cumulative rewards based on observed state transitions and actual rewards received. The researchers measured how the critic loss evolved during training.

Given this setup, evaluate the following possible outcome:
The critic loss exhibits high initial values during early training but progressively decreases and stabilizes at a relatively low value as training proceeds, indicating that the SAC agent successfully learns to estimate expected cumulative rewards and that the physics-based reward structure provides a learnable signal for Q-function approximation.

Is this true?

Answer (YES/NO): YES